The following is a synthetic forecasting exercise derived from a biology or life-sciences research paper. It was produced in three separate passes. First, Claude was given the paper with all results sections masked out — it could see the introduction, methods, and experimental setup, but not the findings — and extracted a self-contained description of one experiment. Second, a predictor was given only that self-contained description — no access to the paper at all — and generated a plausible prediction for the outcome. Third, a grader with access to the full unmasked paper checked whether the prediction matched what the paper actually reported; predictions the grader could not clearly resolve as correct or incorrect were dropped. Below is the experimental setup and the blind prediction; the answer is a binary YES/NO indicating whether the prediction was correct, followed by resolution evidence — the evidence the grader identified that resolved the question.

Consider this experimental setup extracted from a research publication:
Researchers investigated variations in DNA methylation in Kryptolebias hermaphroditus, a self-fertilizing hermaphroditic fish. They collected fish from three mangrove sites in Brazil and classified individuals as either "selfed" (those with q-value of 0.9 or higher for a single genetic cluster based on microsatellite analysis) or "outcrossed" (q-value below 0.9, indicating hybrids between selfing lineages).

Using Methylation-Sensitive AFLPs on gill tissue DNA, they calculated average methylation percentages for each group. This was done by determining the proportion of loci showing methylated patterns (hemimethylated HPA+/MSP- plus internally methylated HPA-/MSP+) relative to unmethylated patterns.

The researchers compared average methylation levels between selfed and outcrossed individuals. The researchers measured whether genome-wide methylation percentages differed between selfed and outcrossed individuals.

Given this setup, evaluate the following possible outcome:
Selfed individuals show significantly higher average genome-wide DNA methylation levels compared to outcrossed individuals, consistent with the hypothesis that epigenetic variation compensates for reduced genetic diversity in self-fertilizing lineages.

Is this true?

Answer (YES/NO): NO